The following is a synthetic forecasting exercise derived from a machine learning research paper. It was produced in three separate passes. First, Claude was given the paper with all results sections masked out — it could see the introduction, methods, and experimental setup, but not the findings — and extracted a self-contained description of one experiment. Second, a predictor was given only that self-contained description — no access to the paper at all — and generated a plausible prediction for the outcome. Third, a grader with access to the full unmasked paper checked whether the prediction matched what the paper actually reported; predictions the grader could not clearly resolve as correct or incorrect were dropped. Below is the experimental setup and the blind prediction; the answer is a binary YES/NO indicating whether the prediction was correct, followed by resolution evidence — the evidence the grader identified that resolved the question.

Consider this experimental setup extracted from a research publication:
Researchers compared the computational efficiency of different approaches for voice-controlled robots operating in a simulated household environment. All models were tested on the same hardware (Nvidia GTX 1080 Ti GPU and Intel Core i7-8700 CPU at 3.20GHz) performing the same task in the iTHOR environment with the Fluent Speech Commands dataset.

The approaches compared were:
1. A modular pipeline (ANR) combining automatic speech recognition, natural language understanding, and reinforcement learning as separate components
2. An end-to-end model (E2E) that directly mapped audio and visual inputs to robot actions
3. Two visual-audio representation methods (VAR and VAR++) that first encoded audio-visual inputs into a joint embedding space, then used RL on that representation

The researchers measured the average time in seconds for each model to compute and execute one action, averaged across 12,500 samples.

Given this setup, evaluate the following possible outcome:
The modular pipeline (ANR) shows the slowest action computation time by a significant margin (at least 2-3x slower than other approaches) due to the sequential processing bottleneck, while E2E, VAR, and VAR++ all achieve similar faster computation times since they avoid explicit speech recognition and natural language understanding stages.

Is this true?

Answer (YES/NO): NO